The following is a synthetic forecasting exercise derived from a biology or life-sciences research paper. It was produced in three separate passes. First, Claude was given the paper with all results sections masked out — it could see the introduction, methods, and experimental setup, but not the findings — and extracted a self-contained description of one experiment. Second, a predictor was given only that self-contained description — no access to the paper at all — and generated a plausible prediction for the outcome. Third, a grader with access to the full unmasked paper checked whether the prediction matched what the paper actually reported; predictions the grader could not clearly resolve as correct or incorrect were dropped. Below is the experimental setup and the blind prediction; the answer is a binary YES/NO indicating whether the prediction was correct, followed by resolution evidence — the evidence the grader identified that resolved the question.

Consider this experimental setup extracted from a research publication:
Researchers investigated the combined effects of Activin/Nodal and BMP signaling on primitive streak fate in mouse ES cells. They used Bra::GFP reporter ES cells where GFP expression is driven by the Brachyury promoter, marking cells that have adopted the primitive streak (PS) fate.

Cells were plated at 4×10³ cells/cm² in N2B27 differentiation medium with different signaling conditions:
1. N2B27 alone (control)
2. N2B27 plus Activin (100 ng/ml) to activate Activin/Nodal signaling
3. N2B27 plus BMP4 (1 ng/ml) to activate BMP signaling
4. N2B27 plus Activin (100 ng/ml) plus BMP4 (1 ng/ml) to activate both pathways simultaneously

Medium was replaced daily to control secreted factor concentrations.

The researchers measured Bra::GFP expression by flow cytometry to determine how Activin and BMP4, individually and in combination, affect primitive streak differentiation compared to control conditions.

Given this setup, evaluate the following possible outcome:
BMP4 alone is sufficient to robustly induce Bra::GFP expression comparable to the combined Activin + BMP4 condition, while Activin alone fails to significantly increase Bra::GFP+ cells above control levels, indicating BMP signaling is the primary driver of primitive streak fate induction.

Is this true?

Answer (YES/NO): NO